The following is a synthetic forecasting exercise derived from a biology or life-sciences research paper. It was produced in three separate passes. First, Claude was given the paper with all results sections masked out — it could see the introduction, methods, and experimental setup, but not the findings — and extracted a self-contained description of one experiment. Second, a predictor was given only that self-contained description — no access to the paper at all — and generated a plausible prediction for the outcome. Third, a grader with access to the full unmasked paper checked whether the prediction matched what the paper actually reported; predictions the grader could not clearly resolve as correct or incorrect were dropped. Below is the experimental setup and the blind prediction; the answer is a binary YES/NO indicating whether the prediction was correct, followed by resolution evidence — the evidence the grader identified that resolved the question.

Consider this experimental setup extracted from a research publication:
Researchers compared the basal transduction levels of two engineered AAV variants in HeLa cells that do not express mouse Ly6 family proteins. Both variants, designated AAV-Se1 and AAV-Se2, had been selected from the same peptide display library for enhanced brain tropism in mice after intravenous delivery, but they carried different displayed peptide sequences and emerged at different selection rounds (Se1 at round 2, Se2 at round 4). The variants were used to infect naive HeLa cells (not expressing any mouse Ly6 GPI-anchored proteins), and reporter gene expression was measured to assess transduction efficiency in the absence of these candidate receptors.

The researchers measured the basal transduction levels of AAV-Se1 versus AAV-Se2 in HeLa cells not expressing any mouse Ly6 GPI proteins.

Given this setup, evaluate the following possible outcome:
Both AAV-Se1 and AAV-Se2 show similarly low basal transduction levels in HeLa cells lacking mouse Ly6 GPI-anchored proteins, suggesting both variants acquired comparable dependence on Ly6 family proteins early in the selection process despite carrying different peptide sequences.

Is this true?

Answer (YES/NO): NO